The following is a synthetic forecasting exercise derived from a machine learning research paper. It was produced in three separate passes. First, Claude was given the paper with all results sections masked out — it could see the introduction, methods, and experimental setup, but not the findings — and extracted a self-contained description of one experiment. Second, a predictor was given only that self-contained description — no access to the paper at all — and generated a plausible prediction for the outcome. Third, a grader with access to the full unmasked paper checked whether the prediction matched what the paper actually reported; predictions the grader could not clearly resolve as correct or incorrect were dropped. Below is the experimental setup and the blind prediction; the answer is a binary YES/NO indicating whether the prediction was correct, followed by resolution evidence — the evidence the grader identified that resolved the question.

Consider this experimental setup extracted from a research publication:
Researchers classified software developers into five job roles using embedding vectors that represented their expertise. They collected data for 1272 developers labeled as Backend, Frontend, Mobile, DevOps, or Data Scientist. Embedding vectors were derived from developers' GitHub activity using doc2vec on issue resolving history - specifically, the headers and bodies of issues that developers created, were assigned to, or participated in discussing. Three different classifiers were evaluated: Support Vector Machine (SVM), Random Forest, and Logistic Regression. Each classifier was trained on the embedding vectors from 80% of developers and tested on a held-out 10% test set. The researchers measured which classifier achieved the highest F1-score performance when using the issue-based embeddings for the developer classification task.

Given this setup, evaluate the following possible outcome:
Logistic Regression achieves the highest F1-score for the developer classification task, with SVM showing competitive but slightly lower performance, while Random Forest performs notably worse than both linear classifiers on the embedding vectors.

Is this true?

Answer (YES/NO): NO